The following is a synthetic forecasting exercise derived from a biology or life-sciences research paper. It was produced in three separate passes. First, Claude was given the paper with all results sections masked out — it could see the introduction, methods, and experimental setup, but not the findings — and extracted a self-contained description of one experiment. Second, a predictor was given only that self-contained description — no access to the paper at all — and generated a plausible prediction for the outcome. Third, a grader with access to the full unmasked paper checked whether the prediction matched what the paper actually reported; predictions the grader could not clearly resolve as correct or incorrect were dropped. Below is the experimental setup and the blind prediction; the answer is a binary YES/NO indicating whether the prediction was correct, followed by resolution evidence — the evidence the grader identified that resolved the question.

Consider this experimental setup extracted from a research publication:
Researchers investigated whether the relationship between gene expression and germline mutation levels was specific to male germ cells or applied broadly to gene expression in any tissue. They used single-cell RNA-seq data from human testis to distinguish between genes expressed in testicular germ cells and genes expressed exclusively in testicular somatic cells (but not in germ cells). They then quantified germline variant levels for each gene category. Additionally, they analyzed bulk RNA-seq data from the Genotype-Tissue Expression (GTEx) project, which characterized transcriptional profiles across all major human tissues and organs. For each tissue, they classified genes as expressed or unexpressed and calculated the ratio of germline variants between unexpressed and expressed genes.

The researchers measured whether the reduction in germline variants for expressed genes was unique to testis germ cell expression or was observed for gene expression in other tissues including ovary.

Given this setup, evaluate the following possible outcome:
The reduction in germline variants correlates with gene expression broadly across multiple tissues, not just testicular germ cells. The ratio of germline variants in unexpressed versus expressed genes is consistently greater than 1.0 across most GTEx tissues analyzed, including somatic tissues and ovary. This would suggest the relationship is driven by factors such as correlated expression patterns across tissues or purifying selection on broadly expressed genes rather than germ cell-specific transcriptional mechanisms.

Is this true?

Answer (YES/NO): NO